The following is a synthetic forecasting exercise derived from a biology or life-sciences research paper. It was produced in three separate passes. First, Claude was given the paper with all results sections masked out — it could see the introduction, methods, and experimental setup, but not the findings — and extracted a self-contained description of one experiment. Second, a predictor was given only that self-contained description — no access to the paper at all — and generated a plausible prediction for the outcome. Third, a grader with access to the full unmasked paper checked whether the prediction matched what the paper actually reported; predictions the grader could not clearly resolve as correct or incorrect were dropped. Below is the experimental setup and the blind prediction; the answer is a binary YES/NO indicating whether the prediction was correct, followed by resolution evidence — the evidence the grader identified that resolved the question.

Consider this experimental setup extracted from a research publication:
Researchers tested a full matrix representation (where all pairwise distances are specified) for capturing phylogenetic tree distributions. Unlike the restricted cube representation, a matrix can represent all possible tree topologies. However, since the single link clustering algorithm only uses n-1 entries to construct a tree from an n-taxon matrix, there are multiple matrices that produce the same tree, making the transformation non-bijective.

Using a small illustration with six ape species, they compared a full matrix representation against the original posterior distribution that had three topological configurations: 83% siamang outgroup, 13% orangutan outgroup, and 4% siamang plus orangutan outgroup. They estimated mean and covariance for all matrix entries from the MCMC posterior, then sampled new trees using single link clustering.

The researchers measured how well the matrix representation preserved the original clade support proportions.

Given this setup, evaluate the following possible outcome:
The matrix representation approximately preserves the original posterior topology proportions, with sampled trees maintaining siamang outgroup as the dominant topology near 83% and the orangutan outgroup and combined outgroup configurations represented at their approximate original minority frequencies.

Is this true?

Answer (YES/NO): NO